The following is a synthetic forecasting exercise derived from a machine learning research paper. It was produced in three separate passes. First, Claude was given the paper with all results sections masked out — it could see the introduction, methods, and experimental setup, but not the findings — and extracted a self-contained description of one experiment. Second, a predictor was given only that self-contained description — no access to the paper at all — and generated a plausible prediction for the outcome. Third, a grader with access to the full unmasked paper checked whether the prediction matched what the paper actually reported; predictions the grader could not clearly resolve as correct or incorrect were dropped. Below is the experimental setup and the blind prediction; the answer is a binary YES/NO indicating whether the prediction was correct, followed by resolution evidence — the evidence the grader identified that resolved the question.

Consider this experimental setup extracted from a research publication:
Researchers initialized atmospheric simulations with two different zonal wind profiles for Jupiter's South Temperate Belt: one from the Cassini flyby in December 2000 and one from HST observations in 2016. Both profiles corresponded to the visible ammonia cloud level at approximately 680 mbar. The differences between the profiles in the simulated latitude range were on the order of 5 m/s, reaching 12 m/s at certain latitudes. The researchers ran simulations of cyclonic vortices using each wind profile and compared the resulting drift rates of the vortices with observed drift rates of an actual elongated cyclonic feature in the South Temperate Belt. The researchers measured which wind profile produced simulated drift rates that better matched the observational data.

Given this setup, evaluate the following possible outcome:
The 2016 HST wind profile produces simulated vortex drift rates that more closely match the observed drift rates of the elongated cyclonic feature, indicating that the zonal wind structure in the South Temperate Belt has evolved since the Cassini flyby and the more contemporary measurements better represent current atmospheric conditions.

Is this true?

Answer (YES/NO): NO